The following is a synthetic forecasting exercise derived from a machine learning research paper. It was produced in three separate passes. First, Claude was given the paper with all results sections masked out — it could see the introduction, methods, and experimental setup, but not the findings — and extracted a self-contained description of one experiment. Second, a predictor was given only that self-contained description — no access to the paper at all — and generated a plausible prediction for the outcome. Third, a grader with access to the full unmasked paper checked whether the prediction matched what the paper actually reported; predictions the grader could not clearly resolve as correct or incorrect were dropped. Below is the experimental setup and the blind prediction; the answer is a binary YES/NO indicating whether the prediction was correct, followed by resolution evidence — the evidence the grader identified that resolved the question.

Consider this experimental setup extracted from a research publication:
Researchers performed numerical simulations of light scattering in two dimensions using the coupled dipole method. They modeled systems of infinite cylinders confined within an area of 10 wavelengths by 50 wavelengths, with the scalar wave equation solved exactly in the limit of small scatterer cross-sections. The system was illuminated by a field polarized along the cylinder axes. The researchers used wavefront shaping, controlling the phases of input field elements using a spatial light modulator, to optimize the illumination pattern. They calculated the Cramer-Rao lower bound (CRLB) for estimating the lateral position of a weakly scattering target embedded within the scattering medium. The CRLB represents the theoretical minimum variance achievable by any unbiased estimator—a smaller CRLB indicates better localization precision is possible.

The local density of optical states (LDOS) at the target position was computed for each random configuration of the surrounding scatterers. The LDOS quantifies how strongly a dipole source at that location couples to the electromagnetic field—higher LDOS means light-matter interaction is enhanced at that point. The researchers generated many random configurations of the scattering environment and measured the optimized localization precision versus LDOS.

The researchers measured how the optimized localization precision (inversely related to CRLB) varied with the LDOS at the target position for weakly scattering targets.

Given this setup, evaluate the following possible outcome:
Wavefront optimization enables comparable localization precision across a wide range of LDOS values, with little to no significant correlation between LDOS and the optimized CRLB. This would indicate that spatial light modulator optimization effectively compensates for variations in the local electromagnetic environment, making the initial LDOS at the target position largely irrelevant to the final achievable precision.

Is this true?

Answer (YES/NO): NO